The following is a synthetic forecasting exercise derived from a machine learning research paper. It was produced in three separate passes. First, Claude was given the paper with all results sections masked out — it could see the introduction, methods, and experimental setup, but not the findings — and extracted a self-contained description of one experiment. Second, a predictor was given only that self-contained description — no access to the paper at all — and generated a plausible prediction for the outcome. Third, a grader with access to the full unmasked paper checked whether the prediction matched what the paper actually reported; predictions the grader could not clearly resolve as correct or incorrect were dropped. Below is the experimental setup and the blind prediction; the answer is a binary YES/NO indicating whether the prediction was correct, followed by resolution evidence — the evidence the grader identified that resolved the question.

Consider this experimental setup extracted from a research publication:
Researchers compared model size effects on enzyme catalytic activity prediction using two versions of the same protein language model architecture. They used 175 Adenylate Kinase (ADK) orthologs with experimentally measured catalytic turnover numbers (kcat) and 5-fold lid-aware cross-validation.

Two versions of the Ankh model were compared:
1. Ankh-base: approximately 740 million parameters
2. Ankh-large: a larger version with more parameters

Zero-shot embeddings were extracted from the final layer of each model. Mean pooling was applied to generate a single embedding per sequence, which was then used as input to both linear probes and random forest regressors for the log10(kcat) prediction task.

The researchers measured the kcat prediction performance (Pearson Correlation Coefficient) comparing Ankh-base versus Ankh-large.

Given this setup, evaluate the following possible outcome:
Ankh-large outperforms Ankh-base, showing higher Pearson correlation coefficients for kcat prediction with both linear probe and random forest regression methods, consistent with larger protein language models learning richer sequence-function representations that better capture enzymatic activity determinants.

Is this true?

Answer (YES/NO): NO